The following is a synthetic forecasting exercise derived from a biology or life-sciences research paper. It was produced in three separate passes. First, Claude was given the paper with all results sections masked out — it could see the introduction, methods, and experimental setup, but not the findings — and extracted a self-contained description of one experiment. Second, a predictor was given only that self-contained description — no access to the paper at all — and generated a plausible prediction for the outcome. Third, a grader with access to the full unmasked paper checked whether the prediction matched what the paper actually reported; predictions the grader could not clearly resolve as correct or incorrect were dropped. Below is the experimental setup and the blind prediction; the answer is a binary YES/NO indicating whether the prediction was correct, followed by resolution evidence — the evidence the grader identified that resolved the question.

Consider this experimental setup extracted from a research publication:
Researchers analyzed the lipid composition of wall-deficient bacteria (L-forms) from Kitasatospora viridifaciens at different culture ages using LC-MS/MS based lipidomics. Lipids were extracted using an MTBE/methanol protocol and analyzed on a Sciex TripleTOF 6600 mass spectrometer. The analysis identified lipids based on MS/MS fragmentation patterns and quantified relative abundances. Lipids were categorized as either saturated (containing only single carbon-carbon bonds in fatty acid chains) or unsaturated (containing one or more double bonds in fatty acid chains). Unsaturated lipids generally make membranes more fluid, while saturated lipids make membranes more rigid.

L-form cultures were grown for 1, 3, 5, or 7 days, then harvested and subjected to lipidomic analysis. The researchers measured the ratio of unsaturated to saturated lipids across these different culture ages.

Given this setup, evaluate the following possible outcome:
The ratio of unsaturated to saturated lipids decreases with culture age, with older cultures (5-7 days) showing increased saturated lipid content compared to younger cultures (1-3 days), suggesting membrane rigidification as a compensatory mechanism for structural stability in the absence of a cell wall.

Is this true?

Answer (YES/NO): NO